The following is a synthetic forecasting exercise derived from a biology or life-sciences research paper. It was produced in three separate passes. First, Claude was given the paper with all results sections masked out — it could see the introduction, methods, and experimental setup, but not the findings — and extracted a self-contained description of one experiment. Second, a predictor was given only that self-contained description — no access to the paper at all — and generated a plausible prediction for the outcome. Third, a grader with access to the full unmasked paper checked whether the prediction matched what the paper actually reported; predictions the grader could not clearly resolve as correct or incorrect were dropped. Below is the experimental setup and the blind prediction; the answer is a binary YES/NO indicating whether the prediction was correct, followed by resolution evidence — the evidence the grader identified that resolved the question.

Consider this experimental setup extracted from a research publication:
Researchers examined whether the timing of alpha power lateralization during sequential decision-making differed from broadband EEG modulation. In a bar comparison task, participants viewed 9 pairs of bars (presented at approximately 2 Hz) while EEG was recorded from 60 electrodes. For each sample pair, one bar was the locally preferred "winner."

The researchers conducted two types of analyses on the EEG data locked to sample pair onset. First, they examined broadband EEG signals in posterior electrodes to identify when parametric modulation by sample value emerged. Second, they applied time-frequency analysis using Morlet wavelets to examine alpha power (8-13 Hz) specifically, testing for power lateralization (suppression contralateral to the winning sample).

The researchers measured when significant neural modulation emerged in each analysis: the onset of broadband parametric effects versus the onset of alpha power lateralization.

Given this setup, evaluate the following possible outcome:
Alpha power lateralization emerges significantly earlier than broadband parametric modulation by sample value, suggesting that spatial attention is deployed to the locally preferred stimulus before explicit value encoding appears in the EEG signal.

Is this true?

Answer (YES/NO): NO